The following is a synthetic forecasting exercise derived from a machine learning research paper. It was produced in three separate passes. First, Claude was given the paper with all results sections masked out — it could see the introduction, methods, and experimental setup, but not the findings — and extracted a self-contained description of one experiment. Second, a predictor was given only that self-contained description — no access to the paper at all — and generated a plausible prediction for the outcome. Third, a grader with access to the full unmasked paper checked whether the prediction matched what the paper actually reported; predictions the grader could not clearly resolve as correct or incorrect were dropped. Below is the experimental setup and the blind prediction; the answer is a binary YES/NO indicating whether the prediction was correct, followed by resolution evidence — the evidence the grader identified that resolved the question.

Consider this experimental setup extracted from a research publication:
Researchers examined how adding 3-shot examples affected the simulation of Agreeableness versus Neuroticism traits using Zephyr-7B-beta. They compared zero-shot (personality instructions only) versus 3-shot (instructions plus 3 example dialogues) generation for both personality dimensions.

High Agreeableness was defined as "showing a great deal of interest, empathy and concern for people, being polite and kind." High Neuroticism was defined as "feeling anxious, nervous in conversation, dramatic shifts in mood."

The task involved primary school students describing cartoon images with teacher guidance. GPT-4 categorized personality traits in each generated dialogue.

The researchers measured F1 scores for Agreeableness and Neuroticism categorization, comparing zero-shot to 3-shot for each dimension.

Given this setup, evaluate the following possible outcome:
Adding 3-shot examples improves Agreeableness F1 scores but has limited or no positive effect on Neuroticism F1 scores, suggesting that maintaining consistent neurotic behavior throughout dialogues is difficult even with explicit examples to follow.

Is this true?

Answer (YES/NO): NO